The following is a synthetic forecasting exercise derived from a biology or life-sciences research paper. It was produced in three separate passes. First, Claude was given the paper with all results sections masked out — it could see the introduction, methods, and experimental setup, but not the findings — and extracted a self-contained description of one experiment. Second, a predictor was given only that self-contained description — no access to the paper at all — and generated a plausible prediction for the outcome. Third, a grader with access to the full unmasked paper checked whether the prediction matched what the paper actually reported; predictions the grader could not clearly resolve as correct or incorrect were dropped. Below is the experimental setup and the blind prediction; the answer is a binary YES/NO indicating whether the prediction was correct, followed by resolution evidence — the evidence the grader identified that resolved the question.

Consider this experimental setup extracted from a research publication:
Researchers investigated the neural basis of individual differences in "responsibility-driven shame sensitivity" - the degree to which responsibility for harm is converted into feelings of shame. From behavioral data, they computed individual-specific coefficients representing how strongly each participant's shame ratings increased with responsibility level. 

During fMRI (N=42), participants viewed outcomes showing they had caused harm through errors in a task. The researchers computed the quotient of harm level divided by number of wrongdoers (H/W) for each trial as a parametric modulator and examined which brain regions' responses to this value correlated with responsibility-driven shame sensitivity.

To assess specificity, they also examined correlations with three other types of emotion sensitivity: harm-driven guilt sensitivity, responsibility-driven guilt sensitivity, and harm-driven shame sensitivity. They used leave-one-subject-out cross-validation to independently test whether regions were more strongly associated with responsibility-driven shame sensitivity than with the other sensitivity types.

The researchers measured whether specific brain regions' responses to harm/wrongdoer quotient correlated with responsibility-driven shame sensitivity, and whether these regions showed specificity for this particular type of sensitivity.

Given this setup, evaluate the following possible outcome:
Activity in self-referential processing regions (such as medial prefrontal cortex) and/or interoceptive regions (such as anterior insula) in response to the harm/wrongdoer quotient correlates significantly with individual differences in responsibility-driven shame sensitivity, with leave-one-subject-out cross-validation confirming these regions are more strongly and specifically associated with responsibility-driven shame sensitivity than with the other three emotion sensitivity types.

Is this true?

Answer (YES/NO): NO